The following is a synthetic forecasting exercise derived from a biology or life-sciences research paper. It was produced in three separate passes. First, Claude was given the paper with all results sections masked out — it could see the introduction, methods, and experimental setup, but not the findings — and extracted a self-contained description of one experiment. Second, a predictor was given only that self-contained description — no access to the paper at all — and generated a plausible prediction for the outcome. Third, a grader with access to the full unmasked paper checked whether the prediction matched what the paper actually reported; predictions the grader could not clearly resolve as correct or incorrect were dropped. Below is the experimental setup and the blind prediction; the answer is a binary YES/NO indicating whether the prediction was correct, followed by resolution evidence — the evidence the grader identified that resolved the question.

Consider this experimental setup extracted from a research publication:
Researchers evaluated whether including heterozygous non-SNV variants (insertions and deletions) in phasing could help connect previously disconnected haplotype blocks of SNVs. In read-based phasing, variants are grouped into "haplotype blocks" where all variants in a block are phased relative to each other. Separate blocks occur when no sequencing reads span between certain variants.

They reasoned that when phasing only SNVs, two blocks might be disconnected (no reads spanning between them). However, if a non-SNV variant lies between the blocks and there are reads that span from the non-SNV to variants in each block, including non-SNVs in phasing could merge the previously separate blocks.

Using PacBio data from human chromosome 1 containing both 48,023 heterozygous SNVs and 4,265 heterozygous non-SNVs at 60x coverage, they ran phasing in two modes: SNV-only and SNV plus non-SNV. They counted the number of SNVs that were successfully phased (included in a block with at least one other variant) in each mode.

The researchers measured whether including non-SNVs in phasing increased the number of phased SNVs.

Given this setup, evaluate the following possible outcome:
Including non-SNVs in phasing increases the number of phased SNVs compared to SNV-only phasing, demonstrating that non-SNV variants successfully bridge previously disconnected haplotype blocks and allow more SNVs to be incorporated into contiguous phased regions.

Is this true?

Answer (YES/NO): YES